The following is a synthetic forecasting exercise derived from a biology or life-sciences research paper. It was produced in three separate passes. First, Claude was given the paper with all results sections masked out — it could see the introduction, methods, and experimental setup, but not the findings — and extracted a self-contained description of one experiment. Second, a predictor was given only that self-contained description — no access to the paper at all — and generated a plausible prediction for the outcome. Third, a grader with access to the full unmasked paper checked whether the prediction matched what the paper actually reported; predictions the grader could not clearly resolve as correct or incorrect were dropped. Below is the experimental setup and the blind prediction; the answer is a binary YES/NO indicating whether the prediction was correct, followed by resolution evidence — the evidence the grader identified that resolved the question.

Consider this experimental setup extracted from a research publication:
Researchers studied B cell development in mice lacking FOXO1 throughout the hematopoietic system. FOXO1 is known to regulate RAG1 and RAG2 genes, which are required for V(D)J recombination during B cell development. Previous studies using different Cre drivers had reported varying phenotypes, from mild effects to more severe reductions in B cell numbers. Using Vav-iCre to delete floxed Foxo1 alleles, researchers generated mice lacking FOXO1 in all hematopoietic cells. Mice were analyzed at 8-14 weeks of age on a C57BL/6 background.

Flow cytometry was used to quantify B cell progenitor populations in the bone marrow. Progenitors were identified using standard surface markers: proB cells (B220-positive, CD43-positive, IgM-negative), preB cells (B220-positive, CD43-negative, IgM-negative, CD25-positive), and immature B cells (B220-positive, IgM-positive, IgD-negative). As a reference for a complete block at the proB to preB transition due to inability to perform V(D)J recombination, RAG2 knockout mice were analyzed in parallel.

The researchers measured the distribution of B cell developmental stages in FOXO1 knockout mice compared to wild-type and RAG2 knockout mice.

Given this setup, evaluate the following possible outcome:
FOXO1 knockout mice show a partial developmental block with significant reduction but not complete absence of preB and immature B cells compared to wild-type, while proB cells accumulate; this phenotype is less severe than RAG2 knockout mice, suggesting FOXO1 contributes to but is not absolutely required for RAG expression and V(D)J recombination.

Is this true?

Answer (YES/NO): NO